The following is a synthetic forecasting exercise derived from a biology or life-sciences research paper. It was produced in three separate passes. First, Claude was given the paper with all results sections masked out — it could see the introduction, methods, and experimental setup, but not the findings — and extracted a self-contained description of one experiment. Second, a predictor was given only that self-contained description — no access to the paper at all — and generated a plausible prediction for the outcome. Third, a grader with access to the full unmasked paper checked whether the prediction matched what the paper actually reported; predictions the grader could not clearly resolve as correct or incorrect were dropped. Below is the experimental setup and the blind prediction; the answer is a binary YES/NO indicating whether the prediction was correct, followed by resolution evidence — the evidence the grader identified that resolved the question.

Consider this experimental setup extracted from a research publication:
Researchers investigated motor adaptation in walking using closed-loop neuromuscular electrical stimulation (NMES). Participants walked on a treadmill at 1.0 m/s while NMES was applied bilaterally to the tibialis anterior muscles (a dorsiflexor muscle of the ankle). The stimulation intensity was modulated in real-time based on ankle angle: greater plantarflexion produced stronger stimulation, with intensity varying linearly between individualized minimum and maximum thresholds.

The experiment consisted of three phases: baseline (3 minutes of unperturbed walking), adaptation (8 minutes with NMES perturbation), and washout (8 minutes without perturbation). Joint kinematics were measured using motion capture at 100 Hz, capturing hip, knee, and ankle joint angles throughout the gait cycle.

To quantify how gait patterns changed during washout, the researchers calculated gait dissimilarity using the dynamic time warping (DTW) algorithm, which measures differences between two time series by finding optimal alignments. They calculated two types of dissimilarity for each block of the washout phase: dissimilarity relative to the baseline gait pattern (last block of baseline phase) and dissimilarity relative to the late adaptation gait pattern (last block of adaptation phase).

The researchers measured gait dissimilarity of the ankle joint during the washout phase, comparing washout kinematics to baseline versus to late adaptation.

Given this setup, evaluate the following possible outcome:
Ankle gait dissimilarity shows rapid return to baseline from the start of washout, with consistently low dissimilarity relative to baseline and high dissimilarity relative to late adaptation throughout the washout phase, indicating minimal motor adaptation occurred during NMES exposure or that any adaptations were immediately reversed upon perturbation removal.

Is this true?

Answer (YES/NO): NO